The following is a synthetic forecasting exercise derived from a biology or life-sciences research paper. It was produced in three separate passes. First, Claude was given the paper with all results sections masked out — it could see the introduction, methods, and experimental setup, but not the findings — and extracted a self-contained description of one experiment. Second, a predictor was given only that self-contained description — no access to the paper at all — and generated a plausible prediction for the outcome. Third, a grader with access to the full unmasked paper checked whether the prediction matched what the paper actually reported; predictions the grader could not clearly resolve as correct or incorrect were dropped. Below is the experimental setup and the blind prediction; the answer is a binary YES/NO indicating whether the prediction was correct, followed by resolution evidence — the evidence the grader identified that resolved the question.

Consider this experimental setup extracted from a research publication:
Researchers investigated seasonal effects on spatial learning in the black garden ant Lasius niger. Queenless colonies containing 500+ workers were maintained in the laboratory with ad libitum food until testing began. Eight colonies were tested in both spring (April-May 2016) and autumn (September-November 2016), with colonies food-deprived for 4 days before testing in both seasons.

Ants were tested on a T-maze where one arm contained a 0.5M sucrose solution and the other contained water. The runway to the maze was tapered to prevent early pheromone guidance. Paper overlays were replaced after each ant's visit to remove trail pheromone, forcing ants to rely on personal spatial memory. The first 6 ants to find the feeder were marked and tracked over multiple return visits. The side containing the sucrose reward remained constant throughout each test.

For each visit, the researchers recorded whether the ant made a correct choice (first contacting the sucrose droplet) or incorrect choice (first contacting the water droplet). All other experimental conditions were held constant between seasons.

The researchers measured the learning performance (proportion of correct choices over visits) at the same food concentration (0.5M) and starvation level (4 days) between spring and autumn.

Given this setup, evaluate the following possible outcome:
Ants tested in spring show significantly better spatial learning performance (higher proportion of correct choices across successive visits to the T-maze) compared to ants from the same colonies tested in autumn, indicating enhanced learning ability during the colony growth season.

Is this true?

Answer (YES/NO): YES